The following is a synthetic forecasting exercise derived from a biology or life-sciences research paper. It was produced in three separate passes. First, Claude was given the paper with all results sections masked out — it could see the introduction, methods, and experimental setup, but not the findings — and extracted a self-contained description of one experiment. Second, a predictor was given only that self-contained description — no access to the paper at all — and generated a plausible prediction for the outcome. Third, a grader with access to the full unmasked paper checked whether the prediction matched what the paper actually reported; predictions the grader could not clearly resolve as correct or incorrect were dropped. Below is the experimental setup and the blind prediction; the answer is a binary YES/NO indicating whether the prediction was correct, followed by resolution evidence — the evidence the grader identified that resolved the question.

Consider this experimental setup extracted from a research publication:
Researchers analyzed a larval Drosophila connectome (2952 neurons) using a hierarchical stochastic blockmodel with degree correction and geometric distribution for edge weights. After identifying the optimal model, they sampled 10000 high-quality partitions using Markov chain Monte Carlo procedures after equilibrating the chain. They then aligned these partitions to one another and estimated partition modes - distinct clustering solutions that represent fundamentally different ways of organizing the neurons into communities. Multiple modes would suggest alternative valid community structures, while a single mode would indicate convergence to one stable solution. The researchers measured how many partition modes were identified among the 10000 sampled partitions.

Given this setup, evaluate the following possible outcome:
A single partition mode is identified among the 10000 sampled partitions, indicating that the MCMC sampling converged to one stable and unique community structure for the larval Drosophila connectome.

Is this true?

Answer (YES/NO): YES